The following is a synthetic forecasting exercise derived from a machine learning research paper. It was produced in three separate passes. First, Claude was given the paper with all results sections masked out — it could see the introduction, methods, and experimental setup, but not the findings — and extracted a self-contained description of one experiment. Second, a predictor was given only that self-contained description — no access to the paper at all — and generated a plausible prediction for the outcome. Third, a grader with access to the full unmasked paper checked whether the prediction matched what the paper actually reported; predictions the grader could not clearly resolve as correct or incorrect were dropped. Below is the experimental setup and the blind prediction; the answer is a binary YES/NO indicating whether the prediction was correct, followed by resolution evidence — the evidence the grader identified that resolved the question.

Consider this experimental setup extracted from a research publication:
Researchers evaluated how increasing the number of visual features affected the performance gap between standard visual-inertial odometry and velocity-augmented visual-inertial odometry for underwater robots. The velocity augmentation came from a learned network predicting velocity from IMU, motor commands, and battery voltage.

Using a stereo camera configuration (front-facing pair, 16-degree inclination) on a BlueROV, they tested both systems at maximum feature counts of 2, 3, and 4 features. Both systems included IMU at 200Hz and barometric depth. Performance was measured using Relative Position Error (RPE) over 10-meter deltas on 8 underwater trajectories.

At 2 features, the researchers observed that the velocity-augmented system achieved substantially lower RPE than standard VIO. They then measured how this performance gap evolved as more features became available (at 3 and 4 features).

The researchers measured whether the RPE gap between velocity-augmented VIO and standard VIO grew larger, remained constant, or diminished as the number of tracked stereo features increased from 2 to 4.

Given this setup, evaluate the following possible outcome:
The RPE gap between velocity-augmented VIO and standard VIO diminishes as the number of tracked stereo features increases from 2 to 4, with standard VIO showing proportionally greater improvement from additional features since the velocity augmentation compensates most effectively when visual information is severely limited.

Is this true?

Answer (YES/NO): YES